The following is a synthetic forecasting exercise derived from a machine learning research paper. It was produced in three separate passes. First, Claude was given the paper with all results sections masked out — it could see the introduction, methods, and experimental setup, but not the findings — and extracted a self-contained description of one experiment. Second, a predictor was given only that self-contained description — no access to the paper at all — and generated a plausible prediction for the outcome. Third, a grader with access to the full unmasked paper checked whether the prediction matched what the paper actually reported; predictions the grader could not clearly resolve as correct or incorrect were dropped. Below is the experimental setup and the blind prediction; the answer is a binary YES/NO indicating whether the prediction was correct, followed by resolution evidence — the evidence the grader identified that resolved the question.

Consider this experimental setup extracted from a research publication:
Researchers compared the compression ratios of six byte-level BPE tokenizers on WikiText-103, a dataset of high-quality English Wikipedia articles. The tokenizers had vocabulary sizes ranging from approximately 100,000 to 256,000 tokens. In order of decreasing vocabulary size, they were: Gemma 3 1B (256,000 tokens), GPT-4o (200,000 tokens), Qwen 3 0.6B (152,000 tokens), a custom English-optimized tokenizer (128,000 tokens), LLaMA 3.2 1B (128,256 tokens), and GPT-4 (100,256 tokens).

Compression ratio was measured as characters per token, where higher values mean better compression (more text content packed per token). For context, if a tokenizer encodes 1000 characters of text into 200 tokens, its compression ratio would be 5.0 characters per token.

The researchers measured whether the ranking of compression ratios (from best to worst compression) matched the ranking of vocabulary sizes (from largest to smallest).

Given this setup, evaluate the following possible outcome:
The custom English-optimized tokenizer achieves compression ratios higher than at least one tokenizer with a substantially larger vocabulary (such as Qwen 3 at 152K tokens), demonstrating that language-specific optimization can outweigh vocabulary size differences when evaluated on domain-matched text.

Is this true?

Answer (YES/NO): YES